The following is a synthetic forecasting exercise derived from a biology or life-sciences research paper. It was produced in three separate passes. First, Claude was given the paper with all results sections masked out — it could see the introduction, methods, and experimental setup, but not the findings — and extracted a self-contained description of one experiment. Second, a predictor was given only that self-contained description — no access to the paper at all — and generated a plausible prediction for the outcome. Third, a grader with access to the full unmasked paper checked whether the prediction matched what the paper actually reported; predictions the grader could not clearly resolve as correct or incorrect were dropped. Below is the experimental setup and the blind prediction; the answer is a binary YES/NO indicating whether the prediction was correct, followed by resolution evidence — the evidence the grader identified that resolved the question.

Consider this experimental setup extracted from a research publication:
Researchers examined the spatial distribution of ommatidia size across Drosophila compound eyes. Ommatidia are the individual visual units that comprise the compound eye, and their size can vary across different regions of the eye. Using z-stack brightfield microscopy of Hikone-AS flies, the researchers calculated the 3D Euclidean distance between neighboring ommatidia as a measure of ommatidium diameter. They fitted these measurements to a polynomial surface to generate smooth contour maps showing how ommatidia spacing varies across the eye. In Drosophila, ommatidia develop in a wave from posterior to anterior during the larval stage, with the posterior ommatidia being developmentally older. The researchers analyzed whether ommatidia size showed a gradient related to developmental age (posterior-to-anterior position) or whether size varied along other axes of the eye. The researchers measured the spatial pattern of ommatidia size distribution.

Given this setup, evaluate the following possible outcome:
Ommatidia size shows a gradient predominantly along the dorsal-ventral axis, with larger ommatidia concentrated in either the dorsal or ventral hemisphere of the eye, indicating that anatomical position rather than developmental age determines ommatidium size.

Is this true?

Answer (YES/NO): NO